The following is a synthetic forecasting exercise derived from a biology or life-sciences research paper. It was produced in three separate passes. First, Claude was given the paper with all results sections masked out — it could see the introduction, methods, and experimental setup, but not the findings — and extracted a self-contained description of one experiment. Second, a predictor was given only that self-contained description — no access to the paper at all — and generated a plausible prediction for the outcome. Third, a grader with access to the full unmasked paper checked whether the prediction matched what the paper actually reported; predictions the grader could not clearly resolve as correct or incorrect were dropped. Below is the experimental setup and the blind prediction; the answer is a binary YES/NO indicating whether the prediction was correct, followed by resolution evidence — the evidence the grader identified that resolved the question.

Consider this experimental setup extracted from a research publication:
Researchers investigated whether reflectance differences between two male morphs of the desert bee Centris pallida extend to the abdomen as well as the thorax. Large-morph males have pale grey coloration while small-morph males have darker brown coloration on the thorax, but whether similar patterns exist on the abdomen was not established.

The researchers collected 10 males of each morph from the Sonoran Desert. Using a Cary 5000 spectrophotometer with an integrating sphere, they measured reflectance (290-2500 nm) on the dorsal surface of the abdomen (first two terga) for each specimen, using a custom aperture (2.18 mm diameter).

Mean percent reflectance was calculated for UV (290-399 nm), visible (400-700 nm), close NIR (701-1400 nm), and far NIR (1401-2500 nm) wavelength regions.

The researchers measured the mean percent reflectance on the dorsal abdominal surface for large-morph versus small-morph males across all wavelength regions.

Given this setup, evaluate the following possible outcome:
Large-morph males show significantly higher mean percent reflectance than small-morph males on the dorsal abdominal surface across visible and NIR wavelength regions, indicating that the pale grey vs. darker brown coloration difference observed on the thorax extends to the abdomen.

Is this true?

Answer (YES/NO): YES